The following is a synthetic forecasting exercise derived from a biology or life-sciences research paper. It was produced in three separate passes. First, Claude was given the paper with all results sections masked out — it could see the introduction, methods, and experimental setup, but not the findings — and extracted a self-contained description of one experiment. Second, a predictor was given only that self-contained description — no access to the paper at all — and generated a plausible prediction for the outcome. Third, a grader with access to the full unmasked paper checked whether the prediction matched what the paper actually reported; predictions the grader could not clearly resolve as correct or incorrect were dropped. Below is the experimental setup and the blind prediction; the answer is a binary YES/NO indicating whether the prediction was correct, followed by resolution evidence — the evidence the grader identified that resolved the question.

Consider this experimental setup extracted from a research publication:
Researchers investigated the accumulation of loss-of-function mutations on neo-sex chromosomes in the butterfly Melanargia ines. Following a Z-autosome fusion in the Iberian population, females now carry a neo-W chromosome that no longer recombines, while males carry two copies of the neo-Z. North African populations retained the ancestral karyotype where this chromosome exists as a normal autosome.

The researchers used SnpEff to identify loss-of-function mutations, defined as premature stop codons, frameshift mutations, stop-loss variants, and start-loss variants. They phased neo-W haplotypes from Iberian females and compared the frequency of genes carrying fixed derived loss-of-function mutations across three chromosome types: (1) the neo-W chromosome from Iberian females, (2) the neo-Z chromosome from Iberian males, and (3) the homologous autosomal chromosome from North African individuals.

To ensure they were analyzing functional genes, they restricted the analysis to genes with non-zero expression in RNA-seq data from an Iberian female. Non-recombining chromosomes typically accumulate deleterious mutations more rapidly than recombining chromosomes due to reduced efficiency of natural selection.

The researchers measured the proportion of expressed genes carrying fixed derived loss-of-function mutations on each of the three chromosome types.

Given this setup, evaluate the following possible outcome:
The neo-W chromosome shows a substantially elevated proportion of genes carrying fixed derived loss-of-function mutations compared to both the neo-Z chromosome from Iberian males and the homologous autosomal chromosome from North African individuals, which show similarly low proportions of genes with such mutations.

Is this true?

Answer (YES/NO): NO